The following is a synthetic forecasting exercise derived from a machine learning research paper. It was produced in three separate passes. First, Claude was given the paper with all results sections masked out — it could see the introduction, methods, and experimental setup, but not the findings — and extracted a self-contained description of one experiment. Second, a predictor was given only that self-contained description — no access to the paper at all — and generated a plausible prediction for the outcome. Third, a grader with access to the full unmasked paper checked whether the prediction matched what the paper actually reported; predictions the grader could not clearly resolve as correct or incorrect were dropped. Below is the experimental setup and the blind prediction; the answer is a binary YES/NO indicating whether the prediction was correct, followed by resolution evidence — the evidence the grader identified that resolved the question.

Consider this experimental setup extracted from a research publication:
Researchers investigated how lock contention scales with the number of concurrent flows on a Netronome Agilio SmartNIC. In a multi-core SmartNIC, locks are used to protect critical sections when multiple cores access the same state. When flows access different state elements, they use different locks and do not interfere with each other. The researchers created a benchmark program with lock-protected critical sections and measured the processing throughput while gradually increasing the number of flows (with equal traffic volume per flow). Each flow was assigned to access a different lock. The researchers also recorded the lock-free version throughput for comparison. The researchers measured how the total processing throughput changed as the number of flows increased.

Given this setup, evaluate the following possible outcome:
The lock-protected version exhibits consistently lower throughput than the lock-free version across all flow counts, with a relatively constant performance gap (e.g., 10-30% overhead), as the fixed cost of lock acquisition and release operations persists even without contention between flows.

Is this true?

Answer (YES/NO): NO